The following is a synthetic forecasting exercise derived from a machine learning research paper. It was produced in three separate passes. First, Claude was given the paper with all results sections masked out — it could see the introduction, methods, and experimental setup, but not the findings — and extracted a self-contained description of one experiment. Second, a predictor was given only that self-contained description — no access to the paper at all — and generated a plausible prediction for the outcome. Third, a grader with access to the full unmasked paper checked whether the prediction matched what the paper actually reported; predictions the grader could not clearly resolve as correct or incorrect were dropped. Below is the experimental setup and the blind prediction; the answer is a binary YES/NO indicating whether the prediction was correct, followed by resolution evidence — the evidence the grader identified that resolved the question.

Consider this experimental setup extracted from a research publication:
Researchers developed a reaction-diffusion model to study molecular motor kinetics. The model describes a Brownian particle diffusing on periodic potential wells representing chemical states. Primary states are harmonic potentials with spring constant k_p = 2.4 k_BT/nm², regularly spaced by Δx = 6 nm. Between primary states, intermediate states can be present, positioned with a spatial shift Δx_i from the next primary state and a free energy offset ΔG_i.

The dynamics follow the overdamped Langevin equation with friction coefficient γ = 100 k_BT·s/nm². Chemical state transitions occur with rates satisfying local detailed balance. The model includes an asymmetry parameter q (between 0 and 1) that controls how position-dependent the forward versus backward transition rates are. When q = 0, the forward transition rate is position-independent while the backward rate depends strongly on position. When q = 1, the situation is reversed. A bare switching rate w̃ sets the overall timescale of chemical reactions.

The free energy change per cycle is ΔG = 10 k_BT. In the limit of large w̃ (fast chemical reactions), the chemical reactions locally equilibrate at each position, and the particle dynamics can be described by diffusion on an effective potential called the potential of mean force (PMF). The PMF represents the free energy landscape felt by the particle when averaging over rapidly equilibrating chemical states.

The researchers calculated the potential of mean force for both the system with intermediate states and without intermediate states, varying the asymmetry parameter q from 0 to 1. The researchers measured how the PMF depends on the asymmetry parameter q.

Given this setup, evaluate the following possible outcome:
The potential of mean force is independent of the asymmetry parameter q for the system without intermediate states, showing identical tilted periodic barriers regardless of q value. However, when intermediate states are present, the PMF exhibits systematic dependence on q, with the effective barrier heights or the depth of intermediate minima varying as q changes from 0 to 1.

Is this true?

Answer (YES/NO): NO